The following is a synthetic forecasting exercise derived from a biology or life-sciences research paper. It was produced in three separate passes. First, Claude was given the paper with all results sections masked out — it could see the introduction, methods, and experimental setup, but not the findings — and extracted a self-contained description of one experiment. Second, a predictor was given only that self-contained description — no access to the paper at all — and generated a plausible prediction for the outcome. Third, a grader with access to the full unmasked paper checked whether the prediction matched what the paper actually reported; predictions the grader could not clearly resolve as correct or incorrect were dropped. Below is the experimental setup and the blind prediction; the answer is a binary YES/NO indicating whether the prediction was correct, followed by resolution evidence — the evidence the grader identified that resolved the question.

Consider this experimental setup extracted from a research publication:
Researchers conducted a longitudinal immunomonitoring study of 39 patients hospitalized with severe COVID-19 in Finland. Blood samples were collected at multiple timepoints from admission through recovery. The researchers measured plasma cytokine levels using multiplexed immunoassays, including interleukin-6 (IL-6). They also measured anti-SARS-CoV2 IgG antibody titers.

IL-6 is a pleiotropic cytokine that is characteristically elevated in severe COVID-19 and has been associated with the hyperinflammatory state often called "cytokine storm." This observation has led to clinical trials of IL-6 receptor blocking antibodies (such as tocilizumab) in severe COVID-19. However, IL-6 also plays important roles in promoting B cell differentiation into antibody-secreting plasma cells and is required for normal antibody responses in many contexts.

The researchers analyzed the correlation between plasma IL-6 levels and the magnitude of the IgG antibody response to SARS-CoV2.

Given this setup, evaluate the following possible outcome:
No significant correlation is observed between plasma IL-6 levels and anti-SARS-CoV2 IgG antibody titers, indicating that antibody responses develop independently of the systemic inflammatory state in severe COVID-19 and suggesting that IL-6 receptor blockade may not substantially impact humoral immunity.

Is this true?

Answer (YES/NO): NO